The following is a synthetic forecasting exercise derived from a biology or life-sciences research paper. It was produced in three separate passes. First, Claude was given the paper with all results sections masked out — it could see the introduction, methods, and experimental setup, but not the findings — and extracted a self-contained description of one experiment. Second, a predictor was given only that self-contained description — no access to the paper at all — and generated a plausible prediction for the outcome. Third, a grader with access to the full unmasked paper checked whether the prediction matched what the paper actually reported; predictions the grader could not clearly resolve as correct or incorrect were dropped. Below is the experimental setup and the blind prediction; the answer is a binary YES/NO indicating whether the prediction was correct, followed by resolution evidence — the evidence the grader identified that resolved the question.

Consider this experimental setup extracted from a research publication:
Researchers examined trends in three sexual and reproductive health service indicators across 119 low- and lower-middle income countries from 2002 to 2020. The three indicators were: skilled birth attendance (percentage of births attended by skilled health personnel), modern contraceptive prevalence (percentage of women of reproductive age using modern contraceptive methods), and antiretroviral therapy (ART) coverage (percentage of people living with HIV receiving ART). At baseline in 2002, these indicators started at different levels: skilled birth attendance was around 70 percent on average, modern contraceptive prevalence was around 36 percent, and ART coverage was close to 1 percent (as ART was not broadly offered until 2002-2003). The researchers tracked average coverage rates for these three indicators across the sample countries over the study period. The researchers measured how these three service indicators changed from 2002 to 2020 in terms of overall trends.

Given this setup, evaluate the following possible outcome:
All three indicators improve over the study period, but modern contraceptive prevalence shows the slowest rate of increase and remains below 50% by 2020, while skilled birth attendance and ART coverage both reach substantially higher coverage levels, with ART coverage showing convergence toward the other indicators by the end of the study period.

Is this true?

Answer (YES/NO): NO